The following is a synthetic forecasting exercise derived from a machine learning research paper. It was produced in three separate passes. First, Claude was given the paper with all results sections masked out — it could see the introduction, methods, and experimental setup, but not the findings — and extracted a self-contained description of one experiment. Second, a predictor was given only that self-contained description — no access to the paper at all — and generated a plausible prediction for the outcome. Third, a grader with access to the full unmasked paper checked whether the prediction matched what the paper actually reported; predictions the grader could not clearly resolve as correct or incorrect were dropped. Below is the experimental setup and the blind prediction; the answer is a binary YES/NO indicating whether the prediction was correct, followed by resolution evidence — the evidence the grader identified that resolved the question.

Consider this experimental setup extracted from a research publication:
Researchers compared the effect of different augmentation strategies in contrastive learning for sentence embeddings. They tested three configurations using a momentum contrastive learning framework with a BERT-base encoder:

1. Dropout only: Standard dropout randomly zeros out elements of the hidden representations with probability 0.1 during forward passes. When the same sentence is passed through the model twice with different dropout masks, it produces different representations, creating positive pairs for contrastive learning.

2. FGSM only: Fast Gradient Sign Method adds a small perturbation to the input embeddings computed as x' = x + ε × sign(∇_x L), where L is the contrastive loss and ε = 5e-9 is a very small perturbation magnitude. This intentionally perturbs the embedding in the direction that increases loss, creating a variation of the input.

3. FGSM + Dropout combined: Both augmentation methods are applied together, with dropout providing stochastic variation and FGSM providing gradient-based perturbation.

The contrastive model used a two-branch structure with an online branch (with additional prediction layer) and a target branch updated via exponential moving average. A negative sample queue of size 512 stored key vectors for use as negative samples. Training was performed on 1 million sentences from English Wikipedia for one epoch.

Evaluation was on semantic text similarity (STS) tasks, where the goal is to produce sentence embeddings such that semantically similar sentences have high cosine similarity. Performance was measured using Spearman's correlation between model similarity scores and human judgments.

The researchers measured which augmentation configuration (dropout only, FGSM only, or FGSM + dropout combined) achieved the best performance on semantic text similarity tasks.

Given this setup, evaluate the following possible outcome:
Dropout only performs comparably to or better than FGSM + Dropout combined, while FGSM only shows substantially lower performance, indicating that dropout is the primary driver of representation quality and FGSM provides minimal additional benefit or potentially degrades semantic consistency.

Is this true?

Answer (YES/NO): NO